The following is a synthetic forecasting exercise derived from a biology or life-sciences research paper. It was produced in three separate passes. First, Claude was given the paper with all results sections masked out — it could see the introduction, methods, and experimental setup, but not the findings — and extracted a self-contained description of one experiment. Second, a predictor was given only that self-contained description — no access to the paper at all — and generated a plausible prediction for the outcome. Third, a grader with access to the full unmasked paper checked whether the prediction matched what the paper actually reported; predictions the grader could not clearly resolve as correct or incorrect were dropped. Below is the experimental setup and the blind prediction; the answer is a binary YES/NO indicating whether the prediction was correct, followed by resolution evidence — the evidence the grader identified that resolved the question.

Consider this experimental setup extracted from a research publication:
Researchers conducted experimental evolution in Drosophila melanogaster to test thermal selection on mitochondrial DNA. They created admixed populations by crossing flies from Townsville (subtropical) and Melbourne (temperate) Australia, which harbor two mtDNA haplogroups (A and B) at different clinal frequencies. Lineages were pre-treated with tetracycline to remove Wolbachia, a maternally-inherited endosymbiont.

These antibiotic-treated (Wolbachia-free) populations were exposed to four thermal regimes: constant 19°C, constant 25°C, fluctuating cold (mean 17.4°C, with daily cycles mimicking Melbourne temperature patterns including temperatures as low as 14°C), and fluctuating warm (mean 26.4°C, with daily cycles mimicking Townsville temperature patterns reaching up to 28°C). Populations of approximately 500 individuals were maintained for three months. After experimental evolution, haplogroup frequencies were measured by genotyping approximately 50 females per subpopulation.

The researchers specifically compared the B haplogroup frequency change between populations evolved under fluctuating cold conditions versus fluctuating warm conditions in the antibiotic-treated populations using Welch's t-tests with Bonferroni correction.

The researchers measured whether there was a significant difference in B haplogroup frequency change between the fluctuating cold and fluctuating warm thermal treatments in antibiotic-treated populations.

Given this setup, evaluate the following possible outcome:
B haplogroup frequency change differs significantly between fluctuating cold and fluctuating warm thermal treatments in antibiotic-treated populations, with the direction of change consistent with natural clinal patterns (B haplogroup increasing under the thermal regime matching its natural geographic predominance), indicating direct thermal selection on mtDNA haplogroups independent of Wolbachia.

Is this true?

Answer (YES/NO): YES